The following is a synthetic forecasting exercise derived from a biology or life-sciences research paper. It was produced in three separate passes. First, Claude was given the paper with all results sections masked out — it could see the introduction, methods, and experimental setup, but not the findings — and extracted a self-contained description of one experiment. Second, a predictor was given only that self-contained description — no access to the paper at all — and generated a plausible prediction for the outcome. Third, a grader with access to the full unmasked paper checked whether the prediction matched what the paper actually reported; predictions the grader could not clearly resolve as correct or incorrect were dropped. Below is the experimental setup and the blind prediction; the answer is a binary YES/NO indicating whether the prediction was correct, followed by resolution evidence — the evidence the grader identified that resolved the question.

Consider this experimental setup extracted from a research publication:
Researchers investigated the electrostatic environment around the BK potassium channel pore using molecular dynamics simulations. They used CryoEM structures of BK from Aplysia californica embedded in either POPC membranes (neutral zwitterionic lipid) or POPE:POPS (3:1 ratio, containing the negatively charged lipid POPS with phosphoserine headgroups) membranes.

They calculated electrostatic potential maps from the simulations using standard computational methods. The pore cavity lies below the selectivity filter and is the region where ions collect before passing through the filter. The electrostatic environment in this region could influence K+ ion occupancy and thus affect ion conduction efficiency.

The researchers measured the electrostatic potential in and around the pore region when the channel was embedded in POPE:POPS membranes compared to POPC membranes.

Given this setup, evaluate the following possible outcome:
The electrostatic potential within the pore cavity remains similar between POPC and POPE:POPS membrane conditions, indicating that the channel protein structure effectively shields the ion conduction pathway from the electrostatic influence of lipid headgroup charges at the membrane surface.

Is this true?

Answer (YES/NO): NO